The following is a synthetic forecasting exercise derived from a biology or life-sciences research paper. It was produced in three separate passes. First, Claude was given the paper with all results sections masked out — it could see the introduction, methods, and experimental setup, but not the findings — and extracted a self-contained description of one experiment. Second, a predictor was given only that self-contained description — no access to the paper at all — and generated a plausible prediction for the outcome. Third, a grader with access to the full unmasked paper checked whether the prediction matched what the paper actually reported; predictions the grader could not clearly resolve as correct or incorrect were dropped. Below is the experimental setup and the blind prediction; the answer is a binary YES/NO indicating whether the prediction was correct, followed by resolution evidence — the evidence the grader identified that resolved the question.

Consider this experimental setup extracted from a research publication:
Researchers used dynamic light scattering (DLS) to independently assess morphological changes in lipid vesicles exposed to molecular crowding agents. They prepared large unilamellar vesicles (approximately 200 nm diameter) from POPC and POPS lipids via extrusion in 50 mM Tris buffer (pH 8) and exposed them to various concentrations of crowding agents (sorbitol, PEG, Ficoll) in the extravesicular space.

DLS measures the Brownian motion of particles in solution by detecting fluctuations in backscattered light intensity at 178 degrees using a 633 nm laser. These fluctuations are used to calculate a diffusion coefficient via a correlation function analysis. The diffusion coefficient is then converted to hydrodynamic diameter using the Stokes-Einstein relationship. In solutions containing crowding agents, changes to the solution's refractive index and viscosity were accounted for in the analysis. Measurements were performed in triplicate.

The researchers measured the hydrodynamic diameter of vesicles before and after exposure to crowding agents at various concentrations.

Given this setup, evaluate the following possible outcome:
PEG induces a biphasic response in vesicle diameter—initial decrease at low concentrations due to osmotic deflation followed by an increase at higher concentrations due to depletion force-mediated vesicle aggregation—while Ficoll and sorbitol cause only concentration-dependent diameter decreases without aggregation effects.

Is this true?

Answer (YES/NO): NO